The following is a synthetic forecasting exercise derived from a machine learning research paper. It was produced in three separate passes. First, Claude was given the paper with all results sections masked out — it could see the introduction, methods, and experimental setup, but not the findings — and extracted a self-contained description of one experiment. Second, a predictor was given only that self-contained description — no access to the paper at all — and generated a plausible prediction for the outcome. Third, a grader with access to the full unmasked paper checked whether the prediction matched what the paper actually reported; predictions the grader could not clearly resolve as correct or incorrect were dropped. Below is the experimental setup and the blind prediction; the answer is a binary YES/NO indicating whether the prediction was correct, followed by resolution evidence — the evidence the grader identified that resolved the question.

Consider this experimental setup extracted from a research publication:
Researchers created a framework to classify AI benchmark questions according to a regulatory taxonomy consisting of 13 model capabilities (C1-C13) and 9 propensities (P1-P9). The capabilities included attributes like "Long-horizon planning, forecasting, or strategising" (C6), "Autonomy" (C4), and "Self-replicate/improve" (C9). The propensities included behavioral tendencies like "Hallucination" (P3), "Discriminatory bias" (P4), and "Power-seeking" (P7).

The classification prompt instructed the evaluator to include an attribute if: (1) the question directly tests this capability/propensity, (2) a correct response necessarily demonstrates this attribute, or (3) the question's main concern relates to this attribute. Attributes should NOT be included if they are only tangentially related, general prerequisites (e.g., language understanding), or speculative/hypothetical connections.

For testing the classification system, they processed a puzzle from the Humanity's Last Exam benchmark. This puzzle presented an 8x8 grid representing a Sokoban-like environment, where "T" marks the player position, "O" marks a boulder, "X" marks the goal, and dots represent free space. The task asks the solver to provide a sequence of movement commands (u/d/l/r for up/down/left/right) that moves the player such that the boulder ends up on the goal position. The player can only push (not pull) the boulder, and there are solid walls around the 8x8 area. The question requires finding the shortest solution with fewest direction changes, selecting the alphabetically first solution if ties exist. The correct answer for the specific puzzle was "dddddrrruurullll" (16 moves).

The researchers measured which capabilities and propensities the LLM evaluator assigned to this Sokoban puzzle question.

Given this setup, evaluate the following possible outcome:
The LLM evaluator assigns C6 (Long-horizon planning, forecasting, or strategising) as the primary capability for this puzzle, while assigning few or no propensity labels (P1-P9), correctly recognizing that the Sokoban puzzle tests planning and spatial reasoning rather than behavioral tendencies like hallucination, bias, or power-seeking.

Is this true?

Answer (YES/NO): YES